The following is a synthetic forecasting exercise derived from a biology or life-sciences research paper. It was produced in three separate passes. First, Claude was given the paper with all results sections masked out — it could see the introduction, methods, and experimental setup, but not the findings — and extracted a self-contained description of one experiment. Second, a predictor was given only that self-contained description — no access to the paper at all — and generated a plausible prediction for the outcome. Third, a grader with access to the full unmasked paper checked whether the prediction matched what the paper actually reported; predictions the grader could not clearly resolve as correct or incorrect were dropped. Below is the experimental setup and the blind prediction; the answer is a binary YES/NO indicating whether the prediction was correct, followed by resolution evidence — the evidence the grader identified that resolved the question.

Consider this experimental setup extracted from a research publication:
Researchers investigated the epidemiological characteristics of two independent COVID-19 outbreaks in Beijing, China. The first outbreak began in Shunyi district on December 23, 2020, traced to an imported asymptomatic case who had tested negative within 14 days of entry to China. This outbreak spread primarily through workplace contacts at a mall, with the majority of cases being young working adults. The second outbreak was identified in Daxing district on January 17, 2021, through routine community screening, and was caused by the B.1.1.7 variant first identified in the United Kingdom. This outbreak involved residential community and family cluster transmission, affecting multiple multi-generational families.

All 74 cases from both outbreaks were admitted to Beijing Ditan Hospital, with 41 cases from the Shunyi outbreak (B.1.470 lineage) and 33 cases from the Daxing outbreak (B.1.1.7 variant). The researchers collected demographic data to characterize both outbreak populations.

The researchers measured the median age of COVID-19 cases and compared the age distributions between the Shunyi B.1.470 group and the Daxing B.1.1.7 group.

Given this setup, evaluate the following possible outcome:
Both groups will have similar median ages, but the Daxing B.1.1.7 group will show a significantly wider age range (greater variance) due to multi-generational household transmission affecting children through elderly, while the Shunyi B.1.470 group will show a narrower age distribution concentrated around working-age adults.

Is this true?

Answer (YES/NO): NO